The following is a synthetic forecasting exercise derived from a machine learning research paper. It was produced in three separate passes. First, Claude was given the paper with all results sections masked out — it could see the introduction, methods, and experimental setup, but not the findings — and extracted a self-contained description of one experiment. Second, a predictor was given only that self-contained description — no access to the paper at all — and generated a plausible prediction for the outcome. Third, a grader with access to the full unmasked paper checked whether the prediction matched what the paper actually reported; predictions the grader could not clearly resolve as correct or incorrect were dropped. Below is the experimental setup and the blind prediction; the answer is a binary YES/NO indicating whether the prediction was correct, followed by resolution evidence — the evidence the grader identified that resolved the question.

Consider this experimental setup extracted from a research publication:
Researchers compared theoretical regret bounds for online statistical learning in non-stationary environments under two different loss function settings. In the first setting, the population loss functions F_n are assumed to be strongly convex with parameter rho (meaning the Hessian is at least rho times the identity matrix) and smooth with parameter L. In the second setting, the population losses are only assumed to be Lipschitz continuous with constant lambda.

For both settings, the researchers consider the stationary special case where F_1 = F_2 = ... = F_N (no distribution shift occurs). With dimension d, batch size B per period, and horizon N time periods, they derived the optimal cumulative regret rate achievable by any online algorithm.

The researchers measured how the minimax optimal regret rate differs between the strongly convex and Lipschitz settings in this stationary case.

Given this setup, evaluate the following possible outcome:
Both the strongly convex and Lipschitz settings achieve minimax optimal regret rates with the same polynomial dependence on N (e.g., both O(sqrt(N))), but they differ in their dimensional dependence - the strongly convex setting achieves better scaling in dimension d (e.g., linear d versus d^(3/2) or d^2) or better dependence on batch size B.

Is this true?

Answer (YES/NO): NO